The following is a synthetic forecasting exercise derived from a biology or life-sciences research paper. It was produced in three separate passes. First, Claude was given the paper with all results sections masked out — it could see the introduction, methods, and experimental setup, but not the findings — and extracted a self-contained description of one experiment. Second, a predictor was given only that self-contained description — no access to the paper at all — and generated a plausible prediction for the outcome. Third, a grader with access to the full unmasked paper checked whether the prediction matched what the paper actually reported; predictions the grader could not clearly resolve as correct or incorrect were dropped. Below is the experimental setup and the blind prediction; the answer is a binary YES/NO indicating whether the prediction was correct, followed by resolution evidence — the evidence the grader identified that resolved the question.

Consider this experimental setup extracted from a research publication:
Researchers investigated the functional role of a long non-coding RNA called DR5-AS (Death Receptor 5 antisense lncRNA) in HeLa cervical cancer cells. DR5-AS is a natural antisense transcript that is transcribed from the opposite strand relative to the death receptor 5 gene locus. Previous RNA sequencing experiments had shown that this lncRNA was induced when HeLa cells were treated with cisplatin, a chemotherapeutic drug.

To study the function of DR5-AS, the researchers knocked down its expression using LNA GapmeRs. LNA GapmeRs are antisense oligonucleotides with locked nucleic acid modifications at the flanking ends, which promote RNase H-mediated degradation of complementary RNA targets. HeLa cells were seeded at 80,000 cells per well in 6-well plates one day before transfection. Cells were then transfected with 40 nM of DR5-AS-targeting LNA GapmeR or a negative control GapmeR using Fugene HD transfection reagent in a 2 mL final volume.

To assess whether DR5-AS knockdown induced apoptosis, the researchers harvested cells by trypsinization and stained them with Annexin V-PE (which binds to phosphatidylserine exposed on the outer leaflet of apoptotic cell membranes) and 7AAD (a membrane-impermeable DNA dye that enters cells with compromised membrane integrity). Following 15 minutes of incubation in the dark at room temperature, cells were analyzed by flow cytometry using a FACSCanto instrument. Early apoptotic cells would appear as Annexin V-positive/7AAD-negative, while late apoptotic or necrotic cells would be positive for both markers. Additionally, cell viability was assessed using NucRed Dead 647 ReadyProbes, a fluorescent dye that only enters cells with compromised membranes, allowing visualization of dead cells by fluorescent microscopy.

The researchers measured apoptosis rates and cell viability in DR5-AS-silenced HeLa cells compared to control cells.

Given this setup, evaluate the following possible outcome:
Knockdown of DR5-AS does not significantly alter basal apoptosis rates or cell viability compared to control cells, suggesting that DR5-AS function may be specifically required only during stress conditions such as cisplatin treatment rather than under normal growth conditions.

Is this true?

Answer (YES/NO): NO